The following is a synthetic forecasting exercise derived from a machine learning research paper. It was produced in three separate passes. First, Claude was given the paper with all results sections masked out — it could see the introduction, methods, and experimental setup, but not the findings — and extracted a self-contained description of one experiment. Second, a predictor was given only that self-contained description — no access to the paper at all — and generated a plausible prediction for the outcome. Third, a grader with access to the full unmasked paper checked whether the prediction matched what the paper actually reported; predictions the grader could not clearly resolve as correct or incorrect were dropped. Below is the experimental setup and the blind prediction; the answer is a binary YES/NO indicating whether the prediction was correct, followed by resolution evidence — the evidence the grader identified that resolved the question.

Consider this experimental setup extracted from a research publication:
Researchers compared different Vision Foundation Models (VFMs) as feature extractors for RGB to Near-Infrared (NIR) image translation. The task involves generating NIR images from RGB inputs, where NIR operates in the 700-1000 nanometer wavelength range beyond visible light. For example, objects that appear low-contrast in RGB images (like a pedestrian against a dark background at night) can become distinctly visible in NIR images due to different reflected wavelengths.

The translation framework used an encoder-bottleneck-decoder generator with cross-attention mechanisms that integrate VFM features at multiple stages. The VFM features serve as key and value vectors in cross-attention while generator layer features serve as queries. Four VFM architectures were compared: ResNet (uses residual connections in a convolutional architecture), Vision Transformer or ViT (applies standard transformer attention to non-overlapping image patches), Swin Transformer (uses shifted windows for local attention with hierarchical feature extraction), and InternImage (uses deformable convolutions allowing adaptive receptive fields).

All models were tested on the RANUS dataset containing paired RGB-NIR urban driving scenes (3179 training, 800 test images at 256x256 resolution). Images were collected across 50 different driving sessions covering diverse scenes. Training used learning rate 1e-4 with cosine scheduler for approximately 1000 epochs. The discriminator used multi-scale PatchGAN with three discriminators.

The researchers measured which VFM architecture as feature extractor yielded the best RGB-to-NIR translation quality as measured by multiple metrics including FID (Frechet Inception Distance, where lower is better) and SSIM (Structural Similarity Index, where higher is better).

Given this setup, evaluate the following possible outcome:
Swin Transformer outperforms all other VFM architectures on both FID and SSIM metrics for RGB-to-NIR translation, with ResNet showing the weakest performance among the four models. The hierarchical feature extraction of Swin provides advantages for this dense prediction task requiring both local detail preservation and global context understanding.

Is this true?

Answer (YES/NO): NO